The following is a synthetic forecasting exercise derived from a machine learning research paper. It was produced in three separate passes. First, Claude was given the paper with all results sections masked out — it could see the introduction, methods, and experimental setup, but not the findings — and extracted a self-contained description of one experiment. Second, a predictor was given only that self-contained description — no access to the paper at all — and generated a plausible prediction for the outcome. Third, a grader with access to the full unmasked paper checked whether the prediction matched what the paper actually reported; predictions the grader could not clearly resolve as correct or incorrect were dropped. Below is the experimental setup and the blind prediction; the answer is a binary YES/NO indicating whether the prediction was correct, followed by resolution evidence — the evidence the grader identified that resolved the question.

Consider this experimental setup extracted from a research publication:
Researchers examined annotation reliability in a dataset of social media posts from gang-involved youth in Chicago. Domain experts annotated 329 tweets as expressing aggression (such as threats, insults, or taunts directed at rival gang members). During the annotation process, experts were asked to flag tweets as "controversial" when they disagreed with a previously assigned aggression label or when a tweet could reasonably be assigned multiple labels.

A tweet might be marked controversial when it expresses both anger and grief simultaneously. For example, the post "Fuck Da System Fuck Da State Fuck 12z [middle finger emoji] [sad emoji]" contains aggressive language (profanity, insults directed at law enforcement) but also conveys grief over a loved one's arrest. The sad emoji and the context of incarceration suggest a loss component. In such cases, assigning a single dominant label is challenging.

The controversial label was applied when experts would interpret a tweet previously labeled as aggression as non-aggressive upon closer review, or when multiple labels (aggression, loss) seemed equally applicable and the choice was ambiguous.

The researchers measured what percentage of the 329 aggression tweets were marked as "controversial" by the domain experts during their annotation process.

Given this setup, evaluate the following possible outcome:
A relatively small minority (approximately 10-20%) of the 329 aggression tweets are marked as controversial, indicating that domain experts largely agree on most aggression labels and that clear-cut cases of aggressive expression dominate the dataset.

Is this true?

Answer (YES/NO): YES